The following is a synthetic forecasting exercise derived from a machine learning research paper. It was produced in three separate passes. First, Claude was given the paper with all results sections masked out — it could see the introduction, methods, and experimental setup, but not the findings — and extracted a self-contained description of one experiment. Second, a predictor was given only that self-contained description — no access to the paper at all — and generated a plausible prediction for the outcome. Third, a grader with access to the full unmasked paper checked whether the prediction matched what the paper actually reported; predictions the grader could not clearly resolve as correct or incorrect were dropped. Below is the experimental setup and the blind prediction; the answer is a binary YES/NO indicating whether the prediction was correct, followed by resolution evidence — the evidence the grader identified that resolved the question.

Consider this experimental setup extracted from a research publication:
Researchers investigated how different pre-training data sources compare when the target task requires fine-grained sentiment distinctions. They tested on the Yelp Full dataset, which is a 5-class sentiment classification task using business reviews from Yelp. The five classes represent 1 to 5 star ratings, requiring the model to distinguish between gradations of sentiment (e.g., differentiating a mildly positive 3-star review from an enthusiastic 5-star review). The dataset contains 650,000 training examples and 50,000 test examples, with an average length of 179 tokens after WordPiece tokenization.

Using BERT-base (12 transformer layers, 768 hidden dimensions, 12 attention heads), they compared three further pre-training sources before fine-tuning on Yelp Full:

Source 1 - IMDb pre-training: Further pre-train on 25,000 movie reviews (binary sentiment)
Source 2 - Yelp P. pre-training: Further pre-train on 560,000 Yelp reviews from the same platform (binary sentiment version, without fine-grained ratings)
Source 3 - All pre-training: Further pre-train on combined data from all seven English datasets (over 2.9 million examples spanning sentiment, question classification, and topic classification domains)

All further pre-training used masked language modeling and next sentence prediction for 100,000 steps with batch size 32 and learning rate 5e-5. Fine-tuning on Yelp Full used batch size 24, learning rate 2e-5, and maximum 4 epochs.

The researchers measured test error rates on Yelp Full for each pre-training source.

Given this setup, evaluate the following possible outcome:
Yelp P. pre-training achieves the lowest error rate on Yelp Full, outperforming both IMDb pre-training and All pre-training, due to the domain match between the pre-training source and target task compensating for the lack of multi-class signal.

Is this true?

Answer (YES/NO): NO